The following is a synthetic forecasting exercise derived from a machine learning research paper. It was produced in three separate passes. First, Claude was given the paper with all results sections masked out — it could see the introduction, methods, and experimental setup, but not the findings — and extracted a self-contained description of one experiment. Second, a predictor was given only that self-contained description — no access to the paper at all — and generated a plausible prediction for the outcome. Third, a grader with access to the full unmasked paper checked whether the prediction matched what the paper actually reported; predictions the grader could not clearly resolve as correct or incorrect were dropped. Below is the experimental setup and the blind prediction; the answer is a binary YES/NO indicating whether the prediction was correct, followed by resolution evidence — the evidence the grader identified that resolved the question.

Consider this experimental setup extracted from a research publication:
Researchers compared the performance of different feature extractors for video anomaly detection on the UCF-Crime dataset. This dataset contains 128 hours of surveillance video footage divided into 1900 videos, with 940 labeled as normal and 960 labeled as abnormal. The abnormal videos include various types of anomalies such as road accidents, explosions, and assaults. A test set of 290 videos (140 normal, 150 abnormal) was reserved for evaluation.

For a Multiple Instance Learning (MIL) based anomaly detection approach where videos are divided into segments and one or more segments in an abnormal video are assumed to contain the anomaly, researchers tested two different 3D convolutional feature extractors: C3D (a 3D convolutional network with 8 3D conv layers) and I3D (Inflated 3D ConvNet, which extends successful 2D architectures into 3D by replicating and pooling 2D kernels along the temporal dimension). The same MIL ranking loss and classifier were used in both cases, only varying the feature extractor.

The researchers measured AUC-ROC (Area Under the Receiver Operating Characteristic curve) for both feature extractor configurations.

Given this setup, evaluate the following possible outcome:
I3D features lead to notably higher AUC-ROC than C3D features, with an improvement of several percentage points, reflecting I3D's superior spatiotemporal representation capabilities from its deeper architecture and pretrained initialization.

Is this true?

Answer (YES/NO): NO